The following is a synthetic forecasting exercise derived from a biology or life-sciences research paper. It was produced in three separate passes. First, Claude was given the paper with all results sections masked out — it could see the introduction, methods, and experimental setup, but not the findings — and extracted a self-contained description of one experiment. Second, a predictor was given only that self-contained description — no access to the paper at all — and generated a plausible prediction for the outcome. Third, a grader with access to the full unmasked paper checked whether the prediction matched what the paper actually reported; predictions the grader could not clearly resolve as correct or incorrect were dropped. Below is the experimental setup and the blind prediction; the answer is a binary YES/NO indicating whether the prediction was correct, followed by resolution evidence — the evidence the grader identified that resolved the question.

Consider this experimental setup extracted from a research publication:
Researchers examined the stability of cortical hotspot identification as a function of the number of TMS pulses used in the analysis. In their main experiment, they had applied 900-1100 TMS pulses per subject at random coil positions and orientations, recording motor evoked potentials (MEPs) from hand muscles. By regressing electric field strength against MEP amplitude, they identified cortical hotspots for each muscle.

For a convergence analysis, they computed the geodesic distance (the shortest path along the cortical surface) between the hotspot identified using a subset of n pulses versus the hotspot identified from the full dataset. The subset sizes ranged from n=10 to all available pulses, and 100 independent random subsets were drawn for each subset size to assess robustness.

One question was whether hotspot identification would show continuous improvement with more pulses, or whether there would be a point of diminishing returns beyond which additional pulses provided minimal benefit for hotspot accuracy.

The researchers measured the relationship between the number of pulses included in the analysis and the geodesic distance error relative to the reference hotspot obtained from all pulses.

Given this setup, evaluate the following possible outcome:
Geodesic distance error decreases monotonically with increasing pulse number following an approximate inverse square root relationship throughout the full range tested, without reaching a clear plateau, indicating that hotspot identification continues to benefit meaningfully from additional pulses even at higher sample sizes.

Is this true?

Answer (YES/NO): NO